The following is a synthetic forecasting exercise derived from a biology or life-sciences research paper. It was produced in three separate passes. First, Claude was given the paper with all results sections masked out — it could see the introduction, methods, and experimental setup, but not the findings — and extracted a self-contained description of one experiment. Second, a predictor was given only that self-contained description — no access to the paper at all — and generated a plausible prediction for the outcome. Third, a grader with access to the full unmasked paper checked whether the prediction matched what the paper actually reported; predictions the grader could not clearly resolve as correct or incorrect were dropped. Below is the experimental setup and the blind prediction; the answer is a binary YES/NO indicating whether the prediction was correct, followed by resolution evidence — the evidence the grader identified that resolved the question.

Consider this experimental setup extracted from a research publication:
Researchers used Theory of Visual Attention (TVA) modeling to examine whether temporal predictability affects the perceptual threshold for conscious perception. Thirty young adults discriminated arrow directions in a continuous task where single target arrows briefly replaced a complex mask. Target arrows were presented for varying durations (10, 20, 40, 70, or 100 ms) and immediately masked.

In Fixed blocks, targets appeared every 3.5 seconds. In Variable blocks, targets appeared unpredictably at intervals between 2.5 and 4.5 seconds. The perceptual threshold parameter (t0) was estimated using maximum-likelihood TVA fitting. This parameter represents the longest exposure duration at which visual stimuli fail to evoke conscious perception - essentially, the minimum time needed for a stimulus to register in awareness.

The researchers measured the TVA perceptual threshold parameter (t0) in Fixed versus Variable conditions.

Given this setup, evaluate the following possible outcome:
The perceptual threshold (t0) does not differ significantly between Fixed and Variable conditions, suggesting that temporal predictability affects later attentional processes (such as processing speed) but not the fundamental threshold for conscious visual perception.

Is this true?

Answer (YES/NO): YES